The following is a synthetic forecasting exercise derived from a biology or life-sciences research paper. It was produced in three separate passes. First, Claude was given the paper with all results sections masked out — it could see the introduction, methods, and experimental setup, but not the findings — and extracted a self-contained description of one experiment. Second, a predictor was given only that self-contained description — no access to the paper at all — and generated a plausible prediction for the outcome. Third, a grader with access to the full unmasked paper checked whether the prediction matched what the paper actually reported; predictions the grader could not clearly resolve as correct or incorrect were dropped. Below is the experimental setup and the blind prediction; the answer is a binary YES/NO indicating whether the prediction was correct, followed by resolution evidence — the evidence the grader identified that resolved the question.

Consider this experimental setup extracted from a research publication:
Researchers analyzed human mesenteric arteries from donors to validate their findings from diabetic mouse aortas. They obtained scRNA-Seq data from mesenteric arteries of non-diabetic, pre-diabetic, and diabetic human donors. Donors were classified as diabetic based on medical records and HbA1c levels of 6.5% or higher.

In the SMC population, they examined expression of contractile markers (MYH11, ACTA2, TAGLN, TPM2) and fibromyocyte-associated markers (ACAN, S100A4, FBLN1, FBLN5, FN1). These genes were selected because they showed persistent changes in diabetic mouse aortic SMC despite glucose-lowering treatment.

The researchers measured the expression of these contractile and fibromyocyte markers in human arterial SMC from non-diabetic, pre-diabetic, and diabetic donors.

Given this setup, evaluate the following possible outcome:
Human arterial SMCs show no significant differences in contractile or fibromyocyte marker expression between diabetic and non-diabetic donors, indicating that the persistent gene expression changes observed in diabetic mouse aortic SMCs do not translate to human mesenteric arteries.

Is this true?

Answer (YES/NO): NO